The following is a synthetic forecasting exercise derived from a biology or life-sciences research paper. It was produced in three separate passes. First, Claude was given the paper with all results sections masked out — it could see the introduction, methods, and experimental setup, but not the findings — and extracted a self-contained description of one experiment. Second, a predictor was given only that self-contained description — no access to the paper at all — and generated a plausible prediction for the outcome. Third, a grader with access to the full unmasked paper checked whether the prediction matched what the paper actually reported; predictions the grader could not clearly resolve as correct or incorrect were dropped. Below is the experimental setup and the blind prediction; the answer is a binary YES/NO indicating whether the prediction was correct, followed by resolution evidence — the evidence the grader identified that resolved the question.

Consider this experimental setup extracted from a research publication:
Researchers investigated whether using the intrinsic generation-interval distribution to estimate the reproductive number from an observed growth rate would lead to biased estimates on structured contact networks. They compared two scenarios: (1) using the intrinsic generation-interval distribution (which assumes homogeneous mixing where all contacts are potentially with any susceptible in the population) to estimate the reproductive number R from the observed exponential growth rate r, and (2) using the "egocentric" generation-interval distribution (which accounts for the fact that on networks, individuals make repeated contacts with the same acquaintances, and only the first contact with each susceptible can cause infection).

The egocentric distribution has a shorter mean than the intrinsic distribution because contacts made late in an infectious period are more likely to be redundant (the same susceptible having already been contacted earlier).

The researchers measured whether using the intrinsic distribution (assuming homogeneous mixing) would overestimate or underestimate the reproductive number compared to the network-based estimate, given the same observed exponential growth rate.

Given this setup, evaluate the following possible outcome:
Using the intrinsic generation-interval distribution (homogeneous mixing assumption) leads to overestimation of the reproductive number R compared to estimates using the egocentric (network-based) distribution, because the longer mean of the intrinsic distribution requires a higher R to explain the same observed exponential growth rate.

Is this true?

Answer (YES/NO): YES